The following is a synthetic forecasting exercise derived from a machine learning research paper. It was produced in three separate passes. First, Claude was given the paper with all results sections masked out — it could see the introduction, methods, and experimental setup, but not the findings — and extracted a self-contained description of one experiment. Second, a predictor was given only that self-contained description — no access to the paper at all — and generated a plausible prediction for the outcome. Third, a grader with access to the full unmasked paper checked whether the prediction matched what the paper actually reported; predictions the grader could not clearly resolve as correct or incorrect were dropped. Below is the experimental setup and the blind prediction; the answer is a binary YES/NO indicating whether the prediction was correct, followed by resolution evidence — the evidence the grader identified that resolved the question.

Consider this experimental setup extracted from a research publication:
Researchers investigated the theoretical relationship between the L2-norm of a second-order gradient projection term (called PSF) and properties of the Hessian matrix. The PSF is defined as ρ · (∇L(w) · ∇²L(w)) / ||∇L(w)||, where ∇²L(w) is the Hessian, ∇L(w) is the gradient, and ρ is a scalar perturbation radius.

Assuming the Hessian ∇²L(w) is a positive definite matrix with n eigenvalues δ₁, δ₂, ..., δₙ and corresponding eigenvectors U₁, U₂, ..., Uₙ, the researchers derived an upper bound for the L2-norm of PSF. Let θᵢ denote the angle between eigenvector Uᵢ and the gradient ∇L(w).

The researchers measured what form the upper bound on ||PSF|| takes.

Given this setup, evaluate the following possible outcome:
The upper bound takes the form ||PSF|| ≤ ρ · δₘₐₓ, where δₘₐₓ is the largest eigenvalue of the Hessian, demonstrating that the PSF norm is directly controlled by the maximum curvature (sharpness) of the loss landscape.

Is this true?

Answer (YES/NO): NO